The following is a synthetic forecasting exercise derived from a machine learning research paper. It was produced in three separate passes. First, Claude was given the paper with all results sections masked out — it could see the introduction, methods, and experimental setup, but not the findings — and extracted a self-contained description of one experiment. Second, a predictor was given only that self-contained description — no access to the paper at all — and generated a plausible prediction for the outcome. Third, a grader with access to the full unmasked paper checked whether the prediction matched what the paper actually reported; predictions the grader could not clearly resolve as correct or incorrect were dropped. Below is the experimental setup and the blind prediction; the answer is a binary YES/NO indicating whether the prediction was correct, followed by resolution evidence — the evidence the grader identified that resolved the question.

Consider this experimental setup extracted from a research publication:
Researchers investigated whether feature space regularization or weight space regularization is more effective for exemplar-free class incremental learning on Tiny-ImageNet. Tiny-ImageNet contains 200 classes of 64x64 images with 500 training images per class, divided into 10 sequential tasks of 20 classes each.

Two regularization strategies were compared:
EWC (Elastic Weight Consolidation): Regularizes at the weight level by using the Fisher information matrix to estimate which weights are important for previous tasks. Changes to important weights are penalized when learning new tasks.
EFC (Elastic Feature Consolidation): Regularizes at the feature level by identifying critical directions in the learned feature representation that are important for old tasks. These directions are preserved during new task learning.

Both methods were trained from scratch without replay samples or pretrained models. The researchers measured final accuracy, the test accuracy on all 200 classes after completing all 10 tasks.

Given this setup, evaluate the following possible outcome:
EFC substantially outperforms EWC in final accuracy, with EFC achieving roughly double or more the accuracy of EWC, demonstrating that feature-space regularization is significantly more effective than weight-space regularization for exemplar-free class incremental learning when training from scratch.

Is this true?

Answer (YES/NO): YES